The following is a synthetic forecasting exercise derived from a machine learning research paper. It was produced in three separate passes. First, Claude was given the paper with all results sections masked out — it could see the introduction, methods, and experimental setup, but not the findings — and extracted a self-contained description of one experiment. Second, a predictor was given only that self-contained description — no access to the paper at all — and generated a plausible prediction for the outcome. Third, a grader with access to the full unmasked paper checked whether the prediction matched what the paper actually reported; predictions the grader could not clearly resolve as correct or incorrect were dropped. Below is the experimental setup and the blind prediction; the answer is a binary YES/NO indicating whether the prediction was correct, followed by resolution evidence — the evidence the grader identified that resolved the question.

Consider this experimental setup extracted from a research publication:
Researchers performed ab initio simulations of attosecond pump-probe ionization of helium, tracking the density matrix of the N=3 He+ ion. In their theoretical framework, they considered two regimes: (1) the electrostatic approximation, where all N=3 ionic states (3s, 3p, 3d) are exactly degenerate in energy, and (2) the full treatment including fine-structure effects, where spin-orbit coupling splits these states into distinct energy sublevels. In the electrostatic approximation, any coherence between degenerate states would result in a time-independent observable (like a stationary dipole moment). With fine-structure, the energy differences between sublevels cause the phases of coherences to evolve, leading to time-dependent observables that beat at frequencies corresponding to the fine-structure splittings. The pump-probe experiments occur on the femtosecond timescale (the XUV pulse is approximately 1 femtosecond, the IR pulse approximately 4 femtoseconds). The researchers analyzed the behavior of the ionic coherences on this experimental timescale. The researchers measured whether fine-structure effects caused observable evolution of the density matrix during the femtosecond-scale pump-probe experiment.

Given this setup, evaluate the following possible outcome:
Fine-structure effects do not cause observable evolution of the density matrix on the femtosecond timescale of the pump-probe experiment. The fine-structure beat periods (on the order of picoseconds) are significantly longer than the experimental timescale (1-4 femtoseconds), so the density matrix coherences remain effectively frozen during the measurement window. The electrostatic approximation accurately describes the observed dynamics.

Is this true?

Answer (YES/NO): YES